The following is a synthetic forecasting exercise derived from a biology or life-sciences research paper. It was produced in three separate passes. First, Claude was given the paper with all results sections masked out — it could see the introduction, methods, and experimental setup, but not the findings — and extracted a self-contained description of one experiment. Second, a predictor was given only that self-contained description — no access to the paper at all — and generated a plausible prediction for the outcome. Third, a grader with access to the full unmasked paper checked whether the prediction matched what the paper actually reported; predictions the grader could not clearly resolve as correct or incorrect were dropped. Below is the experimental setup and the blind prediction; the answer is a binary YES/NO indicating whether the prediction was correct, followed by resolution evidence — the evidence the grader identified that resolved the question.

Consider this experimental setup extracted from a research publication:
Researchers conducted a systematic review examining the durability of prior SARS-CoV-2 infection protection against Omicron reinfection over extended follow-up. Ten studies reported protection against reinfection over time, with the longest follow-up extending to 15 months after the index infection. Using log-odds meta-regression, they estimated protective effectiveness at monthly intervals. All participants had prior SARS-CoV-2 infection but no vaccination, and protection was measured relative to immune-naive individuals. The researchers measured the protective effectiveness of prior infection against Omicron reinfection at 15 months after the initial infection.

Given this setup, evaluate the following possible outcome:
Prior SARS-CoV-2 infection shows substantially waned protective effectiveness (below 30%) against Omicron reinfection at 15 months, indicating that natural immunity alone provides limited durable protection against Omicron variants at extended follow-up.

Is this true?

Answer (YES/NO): YES